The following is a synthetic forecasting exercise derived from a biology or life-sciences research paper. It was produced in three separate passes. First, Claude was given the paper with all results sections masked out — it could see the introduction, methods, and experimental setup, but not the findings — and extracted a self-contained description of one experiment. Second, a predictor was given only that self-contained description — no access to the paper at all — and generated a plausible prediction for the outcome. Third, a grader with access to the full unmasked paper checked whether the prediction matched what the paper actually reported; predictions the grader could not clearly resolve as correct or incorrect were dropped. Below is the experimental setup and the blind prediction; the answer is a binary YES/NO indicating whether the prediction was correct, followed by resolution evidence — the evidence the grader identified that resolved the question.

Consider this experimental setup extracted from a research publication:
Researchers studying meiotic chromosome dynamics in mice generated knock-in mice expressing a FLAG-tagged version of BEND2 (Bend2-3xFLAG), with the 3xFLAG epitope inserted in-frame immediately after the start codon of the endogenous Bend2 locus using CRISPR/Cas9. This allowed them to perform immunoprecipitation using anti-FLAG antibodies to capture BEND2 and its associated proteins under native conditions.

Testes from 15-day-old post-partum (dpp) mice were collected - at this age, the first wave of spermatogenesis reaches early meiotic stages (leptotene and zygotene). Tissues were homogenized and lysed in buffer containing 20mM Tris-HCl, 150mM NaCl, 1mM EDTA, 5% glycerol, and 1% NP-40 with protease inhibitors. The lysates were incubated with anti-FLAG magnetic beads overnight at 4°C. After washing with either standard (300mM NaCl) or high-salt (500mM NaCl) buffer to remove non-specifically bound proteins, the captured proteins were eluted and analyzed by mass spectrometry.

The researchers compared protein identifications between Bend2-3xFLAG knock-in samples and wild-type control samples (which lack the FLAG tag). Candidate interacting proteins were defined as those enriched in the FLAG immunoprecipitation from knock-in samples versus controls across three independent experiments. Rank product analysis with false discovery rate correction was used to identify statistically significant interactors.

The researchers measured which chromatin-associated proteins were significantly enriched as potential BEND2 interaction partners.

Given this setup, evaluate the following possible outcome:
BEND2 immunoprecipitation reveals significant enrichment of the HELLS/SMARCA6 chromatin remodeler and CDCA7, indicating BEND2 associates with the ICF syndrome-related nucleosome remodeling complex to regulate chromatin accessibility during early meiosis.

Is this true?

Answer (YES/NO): NO